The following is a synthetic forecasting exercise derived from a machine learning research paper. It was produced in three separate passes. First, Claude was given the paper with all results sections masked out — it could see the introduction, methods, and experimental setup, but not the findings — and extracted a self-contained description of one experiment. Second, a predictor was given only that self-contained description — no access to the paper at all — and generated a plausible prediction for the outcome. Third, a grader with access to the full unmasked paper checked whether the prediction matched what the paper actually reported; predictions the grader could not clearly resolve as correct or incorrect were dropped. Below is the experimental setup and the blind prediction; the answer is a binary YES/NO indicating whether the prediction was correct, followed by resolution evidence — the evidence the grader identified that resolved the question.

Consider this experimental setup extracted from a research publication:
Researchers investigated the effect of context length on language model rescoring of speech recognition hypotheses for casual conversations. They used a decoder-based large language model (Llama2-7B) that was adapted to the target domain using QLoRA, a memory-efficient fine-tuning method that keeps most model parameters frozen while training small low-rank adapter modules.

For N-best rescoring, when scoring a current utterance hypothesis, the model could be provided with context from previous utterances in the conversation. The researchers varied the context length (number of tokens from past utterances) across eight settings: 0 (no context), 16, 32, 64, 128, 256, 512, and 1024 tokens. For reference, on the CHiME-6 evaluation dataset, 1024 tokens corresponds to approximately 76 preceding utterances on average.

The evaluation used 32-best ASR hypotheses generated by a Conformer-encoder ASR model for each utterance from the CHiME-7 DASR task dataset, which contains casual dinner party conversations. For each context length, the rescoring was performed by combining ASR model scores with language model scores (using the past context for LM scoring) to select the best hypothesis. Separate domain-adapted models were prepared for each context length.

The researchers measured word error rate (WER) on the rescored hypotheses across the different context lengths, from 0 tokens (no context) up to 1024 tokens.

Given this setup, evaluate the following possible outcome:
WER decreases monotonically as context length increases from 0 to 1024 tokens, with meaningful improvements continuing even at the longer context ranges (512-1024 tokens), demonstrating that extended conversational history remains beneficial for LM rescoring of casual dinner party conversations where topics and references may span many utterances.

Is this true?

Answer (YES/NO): NO